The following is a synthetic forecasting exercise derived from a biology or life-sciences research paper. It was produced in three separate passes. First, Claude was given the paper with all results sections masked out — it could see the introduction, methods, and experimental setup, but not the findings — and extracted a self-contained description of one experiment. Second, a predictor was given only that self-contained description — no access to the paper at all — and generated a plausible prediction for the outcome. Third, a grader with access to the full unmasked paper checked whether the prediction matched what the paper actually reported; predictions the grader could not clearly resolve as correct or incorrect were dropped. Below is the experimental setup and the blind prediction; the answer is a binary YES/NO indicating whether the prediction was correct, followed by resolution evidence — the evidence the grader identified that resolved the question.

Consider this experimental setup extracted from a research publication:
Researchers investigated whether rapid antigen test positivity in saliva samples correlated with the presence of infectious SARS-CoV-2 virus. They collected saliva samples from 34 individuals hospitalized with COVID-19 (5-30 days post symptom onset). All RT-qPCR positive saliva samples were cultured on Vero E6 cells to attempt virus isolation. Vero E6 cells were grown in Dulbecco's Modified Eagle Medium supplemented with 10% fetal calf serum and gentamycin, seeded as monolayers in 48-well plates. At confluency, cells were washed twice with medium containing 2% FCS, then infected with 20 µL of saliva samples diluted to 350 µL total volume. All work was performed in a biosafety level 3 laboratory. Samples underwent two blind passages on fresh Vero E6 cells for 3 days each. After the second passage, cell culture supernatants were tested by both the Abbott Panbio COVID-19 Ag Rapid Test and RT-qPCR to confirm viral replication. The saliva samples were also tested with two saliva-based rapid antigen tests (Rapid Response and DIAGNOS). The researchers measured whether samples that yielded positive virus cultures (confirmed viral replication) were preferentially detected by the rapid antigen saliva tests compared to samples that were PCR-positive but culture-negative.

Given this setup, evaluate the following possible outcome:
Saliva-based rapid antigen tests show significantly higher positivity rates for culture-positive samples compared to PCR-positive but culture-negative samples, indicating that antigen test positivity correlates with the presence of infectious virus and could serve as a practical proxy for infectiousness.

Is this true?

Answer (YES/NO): YES